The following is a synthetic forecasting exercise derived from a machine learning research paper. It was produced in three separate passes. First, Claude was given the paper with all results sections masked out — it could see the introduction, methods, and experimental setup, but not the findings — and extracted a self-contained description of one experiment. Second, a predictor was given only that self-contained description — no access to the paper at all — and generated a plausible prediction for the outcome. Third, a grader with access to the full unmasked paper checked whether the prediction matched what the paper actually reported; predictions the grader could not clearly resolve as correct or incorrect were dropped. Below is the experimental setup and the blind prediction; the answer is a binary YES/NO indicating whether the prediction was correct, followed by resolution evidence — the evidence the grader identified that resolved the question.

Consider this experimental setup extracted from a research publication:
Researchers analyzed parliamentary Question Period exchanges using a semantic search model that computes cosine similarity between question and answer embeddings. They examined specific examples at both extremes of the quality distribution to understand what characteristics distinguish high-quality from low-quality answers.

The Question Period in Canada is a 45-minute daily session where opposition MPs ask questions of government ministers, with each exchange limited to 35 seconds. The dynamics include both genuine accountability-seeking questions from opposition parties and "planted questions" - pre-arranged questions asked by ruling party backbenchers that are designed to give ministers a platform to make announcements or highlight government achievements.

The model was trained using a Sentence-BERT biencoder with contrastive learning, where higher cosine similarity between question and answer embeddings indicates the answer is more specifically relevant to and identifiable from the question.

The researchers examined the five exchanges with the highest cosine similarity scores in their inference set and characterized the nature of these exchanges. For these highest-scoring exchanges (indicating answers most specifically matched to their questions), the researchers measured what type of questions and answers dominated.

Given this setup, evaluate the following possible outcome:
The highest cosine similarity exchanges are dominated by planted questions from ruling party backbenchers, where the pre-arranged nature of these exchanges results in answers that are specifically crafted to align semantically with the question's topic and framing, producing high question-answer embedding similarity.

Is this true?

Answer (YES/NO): YES